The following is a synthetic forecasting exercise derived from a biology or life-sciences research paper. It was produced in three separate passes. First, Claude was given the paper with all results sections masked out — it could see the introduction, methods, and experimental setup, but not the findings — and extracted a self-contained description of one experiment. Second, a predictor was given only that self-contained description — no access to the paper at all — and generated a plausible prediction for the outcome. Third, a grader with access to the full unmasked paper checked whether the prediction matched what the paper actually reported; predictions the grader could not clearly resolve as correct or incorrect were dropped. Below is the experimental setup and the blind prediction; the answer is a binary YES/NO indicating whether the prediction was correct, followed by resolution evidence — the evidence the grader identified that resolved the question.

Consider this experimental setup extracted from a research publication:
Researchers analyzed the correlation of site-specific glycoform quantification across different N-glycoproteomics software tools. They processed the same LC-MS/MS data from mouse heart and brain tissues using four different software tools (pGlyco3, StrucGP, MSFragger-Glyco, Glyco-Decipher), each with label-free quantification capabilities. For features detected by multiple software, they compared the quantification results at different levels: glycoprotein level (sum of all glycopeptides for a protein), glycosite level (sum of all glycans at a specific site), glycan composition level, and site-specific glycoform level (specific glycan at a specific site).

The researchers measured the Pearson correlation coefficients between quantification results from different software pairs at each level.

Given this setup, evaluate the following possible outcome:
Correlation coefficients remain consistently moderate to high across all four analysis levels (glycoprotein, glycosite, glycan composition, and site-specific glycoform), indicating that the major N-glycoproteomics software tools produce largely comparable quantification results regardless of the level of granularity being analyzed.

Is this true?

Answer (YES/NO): NO